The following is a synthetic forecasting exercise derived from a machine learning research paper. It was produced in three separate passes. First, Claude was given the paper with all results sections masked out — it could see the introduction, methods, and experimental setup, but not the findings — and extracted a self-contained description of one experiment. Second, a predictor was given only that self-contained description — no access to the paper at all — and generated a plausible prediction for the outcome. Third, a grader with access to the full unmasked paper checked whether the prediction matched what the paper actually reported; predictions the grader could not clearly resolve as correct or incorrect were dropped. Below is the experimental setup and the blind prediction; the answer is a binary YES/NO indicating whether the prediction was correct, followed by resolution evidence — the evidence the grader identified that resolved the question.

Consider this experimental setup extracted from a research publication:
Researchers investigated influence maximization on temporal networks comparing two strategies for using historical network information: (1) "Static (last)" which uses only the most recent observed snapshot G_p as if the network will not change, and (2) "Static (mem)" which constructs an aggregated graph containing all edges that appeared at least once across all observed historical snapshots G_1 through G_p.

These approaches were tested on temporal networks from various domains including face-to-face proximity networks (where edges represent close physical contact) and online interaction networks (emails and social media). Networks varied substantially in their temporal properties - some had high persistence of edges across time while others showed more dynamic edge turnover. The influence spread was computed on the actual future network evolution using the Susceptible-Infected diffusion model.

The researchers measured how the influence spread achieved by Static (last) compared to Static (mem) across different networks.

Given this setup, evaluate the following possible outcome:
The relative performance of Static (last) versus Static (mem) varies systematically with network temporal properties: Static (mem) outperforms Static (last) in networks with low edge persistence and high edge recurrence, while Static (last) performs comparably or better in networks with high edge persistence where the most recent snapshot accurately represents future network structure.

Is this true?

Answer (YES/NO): NO